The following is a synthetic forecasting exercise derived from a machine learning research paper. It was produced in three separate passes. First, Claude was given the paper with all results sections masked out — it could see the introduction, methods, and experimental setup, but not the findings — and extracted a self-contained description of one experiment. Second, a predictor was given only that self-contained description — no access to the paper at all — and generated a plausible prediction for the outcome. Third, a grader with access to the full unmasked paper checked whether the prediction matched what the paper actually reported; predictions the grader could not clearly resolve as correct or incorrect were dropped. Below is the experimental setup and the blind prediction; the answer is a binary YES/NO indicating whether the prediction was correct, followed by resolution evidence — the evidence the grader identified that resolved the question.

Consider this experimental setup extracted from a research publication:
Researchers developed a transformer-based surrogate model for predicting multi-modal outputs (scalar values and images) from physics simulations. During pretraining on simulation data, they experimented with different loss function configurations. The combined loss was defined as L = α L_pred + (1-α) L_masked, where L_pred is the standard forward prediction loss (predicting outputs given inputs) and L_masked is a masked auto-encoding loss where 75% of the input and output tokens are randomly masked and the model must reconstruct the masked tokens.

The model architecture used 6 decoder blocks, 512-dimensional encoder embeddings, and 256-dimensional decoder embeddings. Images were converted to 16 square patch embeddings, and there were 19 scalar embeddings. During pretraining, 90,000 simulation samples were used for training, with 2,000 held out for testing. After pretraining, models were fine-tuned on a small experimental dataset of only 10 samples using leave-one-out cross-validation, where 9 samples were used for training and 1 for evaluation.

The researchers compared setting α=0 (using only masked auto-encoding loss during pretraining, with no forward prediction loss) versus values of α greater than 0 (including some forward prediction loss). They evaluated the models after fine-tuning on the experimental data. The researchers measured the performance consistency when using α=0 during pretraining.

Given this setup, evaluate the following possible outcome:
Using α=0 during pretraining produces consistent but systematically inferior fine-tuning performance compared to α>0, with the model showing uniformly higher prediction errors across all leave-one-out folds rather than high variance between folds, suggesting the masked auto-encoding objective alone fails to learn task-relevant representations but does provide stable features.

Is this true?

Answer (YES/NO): YES